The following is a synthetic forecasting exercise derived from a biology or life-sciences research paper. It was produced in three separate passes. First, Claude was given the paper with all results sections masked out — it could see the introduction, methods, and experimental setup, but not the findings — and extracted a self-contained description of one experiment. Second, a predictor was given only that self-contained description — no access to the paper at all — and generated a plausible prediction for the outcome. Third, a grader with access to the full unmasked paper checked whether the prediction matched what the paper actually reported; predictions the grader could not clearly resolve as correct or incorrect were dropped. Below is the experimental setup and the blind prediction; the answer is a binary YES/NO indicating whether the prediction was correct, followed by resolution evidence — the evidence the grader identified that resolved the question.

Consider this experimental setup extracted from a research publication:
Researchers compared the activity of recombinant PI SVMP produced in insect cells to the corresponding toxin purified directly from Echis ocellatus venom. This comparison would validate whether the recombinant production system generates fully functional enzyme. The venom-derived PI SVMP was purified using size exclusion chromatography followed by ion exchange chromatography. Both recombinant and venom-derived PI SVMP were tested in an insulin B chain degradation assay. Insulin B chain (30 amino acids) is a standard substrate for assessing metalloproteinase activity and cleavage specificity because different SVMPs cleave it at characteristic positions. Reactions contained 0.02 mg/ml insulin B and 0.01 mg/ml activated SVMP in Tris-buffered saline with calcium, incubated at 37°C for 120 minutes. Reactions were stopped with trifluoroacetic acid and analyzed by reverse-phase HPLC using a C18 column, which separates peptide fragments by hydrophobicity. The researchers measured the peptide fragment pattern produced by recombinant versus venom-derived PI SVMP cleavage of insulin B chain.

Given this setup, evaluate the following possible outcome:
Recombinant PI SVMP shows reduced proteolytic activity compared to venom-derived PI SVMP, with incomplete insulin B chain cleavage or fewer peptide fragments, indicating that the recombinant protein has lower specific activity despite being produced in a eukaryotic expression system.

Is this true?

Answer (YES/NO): NO